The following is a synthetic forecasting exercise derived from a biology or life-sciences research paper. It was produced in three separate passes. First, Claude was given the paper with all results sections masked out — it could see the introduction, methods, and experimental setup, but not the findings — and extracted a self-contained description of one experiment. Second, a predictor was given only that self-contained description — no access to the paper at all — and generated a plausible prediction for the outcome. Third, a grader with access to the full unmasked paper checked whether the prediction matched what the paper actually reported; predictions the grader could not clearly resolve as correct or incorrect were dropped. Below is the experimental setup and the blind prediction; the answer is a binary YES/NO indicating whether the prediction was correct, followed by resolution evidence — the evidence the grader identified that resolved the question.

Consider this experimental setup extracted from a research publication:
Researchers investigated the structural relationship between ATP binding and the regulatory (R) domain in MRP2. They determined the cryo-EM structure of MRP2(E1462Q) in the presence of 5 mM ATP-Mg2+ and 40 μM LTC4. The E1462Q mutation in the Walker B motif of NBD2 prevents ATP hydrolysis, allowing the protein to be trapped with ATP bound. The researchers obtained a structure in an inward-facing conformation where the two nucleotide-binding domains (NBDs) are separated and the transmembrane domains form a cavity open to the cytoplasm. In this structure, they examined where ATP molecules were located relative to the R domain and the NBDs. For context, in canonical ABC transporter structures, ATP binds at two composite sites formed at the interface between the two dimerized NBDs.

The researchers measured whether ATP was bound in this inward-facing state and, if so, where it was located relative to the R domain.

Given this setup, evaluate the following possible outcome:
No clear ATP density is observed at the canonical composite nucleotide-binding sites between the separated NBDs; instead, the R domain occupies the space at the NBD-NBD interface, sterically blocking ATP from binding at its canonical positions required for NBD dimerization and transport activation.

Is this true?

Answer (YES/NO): NO